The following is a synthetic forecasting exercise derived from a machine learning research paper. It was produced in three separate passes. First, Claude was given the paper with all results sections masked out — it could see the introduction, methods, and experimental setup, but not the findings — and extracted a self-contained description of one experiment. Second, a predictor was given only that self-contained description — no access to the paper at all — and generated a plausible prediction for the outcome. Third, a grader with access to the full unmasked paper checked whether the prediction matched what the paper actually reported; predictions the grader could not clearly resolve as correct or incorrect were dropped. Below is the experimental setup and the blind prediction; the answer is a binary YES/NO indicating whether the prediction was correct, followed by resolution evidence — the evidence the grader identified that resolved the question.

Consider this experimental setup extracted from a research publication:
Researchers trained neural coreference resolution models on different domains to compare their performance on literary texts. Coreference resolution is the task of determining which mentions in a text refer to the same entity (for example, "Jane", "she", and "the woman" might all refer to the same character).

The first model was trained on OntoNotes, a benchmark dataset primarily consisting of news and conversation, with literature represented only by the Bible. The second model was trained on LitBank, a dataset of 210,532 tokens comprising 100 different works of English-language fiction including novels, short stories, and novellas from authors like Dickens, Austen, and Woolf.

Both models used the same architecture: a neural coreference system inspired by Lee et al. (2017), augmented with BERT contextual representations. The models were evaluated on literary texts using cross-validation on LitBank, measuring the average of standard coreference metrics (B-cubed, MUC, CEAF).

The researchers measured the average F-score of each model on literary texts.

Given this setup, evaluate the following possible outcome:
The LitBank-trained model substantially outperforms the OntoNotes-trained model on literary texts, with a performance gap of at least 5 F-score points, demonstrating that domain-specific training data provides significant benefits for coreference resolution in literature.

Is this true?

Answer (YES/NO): YES